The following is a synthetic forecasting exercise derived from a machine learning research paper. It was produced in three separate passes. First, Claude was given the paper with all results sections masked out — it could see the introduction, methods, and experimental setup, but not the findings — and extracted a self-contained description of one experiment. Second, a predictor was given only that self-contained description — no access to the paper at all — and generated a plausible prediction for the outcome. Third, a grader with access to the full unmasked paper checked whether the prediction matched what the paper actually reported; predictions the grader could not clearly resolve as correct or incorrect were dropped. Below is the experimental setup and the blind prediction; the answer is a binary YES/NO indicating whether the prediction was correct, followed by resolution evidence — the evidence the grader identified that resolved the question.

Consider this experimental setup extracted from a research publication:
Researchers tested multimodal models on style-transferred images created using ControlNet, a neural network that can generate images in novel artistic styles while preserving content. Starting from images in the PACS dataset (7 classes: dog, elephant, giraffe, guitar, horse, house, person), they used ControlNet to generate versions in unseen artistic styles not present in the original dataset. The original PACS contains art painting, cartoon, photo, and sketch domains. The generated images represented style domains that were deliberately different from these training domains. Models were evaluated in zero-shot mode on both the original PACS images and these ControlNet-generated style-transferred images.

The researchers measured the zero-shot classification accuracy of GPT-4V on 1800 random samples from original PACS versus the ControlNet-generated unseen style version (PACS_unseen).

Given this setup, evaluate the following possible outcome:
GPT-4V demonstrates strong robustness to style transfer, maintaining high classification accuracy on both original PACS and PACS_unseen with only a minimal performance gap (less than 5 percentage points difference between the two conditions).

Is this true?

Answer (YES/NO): YES